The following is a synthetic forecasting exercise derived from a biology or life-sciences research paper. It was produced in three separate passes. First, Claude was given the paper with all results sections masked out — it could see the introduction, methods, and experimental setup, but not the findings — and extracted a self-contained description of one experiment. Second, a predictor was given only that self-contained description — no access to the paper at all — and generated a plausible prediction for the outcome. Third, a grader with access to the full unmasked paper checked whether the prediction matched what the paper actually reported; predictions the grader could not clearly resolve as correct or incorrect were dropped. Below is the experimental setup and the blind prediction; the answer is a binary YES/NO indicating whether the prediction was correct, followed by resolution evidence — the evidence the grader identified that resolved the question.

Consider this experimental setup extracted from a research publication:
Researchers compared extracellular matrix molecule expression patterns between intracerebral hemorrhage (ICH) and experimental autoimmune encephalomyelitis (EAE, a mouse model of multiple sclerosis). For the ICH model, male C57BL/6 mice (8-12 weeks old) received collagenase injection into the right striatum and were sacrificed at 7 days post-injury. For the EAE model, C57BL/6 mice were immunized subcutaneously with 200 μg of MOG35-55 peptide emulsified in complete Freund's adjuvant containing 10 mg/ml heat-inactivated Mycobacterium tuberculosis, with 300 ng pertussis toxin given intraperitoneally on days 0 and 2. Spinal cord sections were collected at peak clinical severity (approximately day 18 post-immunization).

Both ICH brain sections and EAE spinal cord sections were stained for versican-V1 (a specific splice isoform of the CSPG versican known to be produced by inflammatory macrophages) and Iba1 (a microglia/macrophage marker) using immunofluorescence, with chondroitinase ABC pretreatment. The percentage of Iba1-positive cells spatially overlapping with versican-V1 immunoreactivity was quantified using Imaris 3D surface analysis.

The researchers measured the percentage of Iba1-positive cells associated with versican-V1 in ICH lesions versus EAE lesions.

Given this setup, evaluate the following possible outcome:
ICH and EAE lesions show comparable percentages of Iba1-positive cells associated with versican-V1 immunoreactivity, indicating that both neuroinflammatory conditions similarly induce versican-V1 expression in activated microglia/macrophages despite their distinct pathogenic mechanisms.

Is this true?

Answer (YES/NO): NO